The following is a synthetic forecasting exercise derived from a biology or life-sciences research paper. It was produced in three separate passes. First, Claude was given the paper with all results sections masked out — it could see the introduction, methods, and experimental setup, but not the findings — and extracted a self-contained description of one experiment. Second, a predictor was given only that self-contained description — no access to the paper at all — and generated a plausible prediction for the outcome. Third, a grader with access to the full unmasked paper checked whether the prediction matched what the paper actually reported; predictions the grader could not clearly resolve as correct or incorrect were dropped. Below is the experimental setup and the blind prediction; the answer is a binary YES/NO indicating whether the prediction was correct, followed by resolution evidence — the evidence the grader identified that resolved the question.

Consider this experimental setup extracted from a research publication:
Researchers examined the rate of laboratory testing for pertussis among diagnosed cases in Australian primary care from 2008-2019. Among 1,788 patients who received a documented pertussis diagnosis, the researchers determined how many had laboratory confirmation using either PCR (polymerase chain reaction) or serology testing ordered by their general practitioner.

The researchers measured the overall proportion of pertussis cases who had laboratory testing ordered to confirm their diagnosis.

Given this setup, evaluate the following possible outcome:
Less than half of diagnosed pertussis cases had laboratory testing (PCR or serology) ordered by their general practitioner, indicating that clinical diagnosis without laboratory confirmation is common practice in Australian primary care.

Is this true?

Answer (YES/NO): YES